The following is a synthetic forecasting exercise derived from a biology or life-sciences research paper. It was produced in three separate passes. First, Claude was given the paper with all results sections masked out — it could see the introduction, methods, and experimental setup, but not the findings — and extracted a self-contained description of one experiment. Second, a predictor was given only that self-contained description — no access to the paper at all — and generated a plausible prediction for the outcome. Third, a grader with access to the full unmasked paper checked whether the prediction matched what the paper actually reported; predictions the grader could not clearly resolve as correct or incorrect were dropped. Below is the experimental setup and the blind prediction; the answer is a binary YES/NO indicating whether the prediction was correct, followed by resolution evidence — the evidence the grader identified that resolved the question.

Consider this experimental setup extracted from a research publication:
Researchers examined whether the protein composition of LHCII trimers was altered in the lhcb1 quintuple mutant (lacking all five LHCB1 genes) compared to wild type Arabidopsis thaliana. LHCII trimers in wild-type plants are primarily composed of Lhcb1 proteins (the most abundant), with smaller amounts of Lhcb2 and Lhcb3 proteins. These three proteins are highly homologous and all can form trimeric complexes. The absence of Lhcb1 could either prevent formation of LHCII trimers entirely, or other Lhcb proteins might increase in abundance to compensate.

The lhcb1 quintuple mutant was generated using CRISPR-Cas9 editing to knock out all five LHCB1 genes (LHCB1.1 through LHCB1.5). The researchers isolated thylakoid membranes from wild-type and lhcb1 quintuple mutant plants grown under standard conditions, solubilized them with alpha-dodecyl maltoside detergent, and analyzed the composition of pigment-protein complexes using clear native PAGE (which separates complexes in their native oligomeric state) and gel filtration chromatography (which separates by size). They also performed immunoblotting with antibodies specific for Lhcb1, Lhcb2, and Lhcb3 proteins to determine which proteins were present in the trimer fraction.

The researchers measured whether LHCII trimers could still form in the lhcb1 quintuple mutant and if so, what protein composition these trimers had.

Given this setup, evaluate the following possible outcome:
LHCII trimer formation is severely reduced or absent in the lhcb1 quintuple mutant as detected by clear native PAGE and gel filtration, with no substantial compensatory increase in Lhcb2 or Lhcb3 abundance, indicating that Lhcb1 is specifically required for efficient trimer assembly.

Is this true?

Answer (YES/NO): NO